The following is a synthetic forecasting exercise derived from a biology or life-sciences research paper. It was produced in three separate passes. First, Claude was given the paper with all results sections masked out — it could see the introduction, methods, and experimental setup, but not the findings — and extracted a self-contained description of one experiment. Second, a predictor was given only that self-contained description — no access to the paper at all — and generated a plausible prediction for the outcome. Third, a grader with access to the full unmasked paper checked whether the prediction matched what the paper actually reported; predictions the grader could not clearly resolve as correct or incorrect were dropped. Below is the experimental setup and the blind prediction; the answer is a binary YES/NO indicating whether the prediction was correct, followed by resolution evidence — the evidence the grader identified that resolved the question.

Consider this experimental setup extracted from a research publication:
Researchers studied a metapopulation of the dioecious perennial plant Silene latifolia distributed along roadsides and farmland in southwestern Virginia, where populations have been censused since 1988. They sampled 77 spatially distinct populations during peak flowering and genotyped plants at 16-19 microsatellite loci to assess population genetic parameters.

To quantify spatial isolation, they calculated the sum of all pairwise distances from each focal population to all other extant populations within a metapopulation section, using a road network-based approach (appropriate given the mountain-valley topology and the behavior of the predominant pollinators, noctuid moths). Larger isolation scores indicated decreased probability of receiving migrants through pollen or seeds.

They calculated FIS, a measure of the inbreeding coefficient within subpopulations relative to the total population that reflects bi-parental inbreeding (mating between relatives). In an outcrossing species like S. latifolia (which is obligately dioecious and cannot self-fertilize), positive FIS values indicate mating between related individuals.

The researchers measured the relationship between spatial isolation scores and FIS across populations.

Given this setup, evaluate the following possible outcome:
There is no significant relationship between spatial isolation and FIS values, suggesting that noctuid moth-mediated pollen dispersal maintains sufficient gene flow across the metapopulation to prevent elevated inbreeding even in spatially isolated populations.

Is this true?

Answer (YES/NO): NO